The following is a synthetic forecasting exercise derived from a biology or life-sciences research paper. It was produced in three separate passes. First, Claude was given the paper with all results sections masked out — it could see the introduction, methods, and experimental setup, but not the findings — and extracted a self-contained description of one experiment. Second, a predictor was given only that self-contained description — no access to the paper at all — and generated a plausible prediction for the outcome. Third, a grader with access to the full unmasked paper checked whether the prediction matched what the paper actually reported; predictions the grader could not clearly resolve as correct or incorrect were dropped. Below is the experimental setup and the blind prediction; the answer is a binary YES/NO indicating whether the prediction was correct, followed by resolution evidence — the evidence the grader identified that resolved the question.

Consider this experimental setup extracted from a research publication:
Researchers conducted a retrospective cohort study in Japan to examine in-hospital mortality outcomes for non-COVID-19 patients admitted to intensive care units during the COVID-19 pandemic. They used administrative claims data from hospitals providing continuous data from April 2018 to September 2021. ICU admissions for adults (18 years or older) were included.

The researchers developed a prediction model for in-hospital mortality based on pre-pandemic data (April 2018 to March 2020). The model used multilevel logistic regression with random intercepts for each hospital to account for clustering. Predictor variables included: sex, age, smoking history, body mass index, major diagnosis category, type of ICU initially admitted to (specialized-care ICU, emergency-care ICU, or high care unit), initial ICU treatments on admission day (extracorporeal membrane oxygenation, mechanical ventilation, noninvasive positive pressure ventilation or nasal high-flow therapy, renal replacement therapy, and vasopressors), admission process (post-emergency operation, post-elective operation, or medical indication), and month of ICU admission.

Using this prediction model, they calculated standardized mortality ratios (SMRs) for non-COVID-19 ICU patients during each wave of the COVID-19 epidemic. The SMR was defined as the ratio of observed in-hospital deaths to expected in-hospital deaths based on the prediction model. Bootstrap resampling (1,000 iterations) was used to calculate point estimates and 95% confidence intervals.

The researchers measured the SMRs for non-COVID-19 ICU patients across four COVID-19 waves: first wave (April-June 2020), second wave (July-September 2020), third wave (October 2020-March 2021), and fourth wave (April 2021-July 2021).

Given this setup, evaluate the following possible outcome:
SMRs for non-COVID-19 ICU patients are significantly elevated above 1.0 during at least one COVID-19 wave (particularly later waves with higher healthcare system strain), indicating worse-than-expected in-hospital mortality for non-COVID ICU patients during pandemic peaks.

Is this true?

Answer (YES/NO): NO